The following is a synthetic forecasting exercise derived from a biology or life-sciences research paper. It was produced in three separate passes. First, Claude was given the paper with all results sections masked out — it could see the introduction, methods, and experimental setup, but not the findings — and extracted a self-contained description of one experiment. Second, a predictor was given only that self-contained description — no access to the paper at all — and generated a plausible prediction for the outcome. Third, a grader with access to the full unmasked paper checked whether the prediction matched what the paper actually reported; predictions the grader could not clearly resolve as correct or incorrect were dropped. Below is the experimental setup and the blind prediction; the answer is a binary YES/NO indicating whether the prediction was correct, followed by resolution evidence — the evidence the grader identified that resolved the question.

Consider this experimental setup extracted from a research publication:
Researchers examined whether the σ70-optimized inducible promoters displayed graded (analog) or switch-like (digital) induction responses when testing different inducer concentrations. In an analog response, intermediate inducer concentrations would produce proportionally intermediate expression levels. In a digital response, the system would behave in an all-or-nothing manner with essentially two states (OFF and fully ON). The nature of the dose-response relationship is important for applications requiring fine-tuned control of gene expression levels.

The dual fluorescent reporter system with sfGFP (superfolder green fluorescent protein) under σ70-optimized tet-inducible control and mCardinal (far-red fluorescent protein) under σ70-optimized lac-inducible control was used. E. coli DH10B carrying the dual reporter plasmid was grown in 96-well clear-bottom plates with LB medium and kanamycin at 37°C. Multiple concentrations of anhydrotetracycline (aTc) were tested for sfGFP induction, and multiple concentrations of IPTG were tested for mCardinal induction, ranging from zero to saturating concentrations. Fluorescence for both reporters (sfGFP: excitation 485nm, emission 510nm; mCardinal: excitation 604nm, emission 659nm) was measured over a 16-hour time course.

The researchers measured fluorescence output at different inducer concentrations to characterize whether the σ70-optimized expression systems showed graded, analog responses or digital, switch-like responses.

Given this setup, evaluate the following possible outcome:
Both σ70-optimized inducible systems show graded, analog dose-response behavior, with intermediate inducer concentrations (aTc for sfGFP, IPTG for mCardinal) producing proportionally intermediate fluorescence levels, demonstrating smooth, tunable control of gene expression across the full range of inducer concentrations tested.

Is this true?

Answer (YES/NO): NO